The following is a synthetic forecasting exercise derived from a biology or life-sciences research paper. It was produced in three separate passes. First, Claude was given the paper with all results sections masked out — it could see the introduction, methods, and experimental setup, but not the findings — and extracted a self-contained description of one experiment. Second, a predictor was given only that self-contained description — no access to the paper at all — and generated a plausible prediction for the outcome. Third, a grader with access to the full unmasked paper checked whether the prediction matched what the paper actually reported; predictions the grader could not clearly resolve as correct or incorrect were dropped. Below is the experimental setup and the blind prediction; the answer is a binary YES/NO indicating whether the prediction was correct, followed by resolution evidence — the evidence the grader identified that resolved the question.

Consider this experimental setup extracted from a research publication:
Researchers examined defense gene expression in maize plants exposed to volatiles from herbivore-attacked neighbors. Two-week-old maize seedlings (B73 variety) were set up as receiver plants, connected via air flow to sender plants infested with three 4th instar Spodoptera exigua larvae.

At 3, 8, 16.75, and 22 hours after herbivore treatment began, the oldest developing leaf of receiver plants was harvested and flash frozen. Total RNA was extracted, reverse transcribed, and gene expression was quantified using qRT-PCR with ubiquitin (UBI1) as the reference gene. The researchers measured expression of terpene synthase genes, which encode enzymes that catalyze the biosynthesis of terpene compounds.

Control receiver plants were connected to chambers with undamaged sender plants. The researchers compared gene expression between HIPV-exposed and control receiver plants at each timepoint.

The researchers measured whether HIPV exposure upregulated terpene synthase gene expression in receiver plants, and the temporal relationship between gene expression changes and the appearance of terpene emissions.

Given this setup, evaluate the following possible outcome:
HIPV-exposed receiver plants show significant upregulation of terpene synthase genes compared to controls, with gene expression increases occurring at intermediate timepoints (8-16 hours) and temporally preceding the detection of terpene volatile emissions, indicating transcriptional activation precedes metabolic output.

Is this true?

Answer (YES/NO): NO